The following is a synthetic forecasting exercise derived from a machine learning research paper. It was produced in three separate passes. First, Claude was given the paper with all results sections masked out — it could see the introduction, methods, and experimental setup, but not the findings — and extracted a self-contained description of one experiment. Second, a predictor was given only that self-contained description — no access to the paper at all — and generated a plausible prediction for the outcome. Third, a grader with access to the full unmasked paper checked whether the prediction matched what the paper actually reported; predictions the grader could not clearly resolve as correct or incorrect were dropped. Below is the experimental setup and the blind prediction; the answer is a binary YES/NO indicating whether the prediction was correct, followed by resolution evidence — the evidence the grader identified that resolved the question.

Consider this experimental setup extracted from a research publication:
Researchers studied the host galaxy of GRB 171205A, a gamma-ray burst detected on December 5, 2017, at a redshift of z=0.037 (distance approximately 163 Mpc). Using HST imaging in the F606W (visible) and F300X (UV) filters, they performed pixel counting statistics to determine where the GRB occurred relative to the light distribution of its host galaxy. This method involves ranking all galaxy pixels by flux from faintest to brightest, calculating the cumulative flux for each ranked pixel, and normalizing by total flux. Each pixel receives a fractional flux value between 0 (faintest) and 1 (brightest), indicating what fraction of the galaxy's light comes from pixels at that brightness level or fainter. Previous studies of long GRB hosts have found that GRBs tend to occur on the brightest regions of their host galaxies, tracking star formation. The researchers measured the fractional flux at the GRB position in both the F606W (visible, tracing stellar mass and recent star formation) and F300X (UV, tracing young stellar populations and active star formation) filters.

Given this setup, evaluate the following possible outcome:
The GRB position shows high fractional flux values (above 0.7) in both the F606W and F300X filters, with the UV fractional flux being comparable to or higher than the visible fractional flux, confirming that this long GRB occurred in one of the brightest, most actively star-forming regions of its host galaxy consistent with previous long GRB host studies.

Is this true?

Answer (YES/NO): NO